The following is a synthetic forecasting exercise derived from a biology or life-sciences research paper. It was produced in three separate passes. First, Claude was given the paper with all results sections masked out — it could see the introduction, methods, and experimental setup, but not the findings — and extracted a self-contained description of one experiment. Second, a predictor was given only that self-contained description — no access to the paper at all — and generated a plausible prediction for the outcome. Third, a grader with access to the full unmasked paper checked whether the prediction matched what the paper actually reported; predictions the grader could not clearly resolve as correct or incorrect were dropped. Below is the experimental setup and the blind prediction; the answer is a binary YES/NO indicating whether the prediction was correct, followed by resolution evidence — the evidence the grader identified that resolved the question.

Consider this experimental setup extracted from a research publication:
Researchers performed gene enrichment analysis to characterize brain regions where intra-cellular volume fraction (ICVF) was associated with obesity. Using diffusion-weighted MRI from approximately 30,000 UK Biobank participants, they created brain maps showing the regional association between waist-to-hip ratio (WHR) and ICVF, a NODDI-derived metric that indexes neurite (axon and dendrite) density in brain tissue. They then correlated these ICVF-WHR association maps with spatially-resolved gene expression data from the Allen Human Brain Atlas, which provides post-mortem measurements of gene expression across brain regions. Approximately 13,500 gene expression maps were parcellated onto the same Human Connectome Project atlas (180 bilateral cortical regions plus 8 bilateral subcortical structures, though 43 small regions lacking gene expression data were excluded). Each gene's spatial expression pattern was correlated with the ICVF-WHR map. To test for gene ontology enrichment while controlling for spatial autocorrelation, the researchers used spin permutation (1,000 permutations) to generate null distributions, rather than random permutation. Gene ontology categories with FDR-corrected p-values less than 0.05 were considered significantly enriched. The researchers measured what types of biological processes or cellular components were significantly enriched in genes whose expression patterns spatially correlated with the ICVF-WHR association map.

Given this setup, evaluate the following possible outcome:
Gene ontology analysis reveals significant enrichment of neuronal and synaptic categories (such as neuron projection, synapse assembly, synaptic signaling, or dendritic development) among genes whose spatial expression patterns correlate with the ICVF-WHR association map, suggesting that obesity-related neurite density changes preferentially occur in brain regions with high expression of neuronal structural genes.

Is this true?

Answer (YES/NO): NO